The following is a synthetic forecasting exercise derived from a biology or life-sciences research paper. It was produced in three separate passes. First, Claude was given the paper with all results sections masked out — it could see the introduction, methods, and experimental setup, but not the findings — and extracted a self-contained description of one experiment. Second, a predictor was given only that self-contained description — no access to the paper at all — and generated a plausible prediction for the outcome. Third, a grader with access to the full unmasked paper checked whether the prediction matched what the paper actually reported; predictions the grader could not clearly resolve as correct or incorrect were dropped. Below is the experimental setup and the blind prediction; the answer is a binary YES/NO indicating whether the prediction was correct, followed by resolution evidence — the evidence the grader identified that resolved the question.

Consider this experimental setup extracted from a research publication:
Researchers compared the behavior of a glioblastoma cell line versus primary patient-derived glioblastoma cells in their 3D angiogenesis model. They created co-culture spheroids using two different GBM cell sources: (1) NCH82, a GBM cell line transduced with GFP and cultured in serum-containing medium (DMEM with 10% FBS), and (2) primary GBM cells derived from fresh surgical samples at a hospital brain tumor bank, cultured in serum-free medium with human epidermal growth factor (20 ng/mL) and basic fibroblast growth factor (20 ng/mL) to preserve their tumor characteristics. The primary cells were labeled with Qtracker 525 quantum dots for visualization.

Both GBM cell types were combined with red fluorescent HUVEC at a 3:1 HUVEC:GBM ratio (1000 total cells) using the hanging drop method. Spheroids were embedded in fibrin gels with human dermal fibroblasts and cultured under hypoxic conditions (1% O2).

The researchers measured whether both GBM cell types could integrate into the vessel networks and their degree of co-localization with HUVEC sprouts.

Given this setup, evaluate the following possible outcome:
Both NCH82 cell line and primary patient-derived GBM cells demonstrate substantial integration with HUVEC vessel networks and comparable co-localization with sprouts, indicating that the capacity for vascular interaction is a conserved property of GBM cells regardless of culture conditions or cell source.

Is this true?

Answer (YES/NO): NO